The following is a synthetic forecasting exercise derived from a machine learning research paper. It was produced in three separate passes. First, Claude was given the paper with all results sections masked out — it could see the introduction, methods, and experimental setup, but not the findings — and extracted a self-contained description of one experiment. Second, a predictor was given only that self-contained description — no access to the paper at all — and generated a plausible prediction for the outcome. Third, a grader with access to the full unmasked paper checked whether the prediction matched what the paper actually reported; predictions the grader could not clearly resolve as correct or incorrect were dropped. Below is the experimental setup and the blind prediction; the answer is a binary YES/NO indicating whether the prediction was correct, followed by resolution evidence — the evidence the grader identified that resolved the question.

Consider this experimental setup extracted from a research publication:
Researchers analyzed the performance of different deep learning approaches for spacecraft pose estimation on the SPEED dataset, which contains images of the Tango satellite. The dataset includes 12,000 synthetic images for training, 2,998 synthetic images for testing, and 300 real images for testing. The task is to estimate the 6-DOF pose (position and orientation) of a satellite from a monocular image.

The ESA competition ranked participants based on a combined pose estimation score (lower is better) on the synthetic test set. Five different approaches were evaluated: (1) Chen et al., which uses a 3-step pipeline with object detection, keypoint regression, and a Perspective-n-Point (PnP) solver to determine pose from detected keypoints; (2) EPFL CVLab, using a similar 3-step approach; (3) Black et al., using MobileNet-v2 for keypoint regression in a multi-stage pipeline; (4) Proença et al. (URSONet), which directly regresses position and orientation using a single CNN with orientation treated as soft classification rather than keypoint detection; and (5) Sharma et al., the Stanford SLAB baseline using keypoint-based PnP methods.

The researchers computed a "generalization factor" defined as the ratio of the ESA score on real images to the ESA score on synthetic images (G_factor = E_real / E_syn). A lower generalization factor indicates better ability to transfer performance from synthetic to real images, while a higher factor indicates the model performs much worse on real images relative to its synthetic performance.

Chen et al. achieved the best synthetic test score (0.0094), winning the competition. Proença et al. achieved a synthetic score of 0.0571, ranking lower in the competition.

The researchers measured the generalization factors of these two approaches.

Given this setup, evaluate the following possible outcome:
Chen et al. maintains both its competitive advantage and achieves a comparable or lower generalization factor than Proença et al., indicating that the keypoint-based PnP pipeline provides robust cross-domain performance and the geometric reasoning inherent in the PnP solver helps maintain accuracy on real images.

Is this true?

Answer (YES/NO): NO